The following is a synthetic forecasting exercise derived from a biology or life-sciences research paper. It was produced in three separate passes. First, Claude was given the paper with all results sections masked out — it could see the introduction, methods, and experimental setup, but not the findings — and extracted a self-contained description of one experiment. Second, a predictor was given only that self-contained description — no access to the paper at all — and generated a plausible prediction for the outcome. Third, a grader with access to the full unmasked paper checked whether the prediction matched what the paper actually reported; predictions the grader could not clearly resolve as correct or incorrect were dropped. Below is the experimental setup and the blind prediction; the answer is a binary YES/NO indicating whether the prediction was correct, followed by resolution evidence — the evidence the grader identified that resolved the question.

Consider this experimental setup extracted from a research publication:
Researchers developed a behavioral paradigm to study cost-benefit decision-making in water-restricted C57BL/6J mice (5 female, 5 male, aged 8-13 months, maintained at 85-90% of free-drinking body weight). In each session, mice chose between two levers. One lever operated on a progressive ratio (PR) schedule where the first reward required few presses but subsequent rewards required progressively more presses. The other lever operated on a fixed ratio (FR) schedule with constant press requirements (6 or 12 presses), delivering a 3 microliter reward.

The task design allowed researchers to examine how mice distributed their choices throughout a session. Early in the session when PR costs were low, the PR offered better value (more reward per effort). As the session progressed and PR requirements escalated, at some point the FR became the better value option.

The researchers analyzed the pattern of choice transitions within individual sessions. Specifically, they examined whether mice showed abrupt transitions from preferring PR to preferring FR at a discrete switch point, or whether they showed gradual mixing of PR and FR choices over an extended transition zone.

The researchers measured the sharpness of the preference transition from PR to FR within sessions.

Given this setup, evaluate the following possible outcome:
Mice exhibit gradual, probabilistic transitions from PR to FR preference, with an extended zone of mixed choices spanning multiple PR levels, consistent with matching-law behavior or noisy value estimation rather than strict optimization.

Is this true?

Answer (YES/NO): NO